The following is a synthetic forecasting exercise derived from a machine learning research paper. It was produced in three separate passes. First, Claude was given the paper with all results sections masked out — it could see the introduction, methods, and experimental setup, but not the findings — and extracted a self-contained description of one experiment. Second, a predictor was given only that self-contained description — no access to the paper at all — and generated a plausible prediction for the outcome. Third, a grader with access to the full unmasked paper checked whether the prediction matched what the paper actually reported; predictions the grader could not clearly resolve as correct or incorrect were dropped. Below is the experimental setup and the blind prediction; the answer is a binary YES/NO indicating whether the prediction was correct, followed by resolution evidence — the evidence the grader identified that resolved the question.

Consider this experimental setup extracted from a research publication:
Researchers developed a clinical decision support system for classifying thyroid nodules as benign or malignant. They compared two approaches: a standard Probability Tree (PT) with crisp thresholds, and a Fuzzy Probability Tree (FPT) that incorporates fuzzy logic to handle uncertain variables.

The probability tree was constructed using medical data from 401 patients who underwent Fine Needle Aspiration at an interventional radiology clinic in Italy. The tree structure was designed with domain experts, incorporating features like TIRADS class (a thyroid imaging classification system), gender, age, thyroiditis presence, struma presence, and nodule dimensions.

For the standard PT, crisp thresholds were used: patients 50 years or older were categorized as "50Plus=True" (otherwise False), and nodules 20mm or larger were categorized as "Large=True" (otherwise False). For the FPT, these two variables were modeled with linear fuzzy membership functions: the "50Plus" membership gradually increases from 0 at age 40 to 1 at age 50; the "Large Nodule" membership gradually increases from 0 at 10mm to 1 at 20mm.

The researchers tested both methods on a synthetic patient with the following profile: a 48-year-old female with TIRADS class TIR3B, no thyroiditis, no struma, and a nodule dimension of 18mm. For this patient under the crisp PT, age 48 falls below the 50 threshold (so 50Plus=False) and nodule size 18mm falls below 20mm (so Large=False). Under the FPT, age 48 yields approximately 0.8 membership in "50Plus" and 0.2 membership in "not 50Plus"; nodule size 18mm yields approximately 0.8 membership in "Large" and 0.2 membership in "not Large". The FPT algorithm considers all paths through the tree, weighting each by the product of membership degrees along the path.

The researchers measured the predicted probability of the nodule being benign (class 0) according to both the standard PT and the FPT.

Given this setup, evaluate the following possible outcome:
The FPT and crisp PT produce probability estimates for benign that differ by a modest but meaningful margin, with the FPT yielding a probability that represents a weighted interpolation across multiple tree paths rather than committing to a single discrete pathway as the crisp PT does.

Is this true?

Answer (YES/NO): NO